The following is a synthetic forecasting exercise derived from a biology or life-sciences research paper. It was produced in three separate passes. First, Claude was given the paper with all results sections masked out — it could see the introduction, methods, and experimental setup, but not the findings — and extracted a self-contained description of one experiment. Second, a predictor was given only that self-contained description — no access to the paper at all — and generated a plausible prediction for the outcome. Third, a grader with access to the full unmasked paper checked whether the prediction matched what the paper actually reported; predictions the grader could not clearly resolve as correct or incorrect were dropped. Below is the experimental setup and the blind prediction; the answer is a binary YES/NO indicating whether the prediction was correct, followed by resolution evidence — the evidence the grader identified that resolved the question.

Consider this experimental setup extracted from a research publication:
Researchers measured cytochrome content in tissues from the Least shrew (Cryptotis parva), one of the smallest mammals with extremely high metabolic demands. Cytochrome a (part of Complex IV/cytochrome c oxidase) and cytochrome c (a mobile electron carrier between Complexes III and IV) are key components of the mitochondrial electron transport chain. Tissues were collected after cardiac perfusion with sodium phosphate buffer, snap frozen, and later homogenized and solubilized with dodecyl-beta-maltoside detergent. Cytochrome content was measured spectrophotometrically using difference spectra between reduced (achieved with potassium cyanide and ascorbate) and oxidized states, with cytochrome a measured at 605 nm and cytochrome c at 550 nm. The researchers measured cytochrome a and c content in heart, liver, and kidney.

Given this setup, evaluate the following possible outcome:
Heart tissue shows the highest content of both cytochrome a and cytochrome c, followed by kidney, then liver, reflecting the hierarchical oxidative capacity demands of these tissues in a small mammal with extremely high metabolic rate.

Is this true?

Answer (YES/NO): NO